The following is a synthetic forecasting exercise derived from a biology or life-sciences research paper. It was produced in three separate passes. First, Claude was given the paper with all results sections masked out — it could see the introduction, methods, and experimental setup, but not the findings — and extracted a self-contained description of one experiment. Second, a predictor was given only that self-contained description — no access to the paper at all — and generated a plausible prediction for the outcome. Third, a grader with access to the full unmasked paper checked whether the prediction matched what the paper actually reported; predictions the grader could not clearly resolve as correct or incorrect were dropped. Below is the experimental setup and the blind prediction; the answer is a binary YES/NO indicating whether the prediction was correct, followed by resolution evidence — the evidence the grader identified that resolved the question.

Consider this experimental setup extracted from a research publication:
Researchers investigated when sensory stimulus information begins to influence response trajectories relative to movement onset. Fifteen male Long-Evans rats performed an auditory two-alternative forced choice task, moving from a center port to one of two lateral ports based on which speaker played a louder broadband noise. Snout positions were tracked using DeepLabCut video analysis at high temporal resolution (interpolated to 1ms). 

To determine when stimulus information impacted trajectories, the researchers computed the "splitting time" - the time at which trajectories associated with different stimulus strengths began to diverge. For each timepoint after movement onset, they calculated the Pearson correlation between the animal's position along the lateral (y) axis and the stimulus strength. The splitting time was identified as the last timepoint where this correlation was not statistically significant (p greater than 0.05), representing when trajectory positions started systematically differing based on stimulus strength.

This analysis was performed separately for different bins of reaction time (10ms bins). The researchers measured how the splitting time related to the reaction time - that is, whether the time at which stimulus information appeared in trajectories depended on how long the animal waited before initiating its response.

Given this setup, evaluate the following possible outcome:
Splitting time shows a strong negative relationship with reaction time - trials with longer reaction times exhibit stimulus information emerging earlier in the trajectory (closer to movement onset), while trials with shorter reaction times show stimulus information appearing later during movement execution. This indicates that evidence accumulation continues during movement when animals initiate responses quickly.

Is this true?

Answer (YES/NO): NO